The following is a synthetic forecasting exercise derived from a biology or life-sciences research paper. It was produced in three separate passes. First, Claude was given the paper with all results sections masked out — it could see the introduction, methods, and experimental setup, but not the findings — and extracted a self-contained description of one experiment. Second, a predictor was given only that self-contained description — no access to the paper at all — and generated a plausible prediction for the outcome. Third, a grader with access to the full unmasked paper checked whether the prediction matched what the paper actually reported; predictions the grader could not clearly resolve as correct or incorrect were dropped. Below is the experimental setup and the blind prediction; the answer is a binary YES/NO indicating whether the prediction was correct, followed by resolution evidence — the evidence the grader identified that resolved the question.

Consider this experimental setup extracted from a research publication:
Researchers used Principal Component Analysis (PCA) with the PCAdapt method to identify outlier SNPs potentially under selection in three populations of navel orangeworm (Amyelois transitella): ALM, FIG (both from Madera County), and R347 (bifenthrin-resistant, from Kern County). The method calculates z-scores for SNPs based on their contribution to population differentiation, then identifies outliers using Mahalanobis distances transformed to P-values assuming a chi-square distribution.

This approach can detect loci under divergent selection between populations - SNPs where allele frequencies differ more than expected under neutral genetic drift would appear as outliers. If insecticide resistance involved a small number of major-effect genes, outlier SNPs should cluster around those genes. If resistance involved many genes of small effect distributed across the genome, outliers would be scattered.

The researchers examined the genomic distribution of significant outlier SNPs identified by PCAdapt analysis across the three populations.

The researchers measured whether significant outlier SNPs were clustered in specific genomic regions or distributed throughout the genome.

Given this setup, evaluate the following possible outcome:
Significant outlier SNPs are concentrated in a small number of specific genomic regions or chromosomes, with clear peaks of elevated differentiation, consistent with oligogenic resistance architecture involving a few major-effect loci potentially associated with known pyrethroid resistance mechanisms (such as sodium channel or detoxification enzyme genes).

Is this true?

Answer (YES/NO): YES